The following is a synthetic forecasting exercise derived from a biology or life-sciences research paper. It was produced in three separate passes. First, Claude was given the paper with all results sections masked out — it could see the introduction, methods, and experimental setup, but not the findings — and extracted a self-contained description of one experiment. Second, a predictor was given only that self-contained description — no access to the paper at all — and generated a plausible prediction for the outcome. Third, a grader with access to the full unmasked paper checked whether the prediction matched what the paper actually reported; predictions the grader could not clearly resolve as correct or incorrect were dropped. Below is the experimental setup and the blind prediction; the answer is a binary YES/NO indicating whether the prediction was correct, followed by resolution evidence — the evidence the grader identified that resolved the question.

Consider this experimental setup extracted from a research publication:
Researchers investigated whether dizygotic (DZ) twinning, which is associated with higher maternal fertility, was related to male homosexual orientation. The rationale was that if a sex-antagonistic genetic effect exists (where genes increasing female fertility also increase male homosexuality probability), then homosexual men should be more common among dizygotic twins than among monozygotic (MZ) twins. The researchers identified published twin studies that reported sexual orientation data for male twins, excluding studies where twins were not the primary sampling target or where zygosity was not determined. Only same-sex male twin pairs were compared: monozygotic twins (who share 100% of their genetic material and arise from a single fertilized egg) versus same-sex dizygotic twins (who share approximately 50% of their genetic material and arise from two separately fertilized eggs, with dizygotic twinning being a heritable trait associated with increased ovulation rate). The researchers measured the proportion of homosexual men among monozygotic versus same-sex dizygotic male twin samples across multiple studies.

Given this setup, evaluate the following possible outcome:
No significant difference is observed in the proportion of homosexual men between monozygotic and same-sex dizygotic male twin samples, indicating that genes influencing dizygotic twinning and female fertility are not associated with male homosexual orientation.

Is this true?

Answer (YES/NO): YES